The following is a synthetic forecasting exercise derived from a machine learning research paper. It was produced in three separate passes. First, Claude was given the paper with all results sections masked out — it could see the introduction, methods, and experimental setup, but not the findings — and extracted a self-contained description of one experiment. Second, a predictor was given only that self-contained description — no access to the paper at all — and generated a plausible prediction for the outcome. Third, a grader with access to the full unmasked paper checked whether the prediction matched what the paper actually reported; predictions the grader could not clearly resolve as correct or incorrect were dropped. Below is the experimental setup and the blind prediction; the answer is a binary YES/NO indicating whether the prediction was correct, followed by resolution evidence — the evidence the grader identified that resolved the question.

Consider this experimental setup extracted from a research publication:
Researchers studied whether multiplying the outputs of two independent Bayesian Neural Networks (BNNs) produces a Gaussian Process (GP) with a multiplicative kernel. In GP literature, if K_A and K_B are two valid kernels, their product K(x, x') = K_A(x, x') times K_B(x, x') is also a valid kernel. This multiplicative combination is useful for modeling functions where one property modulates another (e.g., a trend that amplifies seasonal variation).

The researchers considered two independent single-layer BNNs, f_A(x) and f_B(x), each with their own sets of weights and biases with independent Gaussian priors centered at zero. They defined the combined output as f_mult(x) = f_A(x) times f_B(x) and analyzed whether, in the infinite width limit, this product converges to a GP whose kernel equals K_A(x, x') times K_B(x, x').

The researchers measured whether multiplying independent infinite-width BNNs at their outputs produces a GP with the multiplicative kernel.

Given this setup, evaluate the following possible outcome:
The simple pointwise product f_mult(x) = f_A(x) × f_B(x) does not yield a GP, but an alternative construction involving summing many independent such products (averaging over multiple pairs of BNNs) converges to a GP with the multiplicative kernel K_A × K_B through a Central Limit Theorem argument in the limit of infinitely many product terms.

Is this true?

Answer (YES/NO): NO